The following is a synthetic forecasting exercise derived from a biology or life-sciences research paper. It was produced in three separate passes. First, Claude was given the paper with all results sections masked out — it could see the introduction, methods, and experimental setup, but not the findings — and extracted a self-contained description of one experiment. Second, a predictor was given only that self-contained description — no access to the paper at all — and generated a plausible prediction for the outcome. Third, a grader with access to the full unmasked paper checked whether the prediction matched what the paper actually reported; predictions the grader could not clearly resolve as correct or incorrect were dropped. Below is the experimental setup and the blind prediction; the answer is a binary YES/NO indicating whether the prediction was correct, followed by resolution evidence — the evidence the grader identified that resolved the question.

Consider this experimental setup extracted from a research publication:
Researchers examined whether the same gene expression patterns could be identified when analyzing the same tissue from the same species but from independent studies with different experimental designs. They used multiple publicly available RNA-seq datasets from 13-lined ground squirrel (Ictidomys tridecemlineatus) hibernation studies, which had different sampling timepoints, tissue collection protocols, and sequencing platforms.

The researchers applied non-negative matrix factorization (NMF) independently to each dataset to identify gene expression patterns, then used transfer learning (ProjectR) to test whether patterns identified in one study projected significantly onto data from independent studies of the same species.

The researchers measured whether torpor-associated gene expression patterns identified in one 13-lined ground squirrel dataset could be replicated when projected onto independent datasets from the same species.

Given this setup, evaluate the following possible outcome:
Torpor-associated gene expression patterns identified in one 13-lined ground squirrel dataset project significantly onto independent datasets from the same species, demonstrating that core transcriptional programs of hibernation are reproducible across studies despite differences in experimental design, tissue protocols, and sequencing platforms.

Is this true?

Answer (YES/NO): YES